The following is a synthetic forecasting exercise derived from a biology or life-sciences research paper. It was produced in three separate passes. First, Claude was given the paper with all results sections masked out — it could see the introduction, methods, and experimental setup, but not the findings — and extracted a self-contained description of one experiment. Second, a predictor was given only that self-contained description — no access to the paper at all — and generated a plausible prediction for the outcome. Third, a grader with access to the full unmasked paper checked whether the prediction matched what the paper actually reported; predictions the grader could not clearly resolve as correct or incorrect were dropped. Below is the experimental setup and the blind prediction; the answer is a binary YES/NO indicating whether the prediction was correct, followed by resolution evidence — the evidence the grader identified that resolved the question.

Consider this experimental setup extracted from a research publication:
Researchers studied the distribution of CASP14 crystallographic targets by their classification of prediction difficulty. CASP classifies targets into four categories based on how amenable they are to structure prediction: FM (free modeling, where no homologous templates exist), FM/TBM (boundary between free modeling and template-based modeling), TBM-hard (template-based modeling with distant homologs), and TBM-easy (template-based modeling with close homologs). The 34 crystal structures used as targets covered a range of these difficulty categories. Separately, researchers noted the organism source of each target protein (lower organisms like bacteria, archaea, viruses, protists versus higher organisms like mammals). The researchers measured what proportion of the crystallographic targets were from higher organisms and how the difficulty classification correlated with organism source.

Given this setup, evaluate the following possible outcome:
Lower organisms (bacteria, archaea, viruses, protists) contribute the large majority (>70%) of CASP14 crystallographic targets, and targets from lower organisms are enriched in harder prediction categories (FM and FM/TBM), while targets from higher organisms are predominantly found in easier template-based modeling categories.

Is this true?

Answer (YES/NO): YES